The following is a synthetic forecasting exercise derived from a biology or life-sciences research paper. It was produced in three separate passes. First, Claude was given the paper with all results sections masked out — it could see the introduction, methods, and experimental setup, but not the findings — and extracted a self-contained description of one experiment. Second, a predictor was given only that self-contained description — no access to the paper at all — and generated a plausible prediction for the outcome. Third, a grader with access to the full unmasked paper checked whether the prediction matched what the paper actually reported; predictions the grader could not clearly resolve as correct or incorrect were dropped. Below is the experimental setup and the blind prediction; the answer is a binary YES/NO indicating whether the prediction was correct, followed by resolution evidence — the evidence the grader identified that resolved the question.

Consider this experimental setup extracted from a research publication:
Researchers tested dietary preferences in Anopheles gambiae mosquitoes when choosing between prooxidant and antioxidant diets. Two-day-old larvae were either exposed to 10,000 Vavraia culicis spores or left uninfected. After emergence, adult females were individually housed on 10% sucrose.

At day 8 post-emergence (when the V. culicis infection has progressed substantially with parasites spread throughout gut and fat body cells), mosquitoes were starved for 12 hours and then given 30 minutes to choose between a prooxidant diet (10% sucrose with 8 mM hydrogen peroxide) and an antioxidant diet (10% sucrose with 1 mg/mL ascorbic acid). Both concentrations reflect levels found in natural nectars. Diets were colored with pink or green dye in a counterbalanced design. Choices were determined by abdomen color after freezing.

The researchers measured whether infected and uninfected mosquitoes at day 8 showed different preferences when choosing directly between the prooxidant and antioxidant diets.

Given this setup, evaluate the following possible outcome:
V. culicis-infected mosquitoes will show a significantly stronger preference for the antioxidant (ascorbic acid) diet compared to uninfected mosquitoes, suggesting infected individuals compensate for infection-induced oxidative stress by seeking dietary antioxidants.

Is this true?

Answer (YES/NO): NO